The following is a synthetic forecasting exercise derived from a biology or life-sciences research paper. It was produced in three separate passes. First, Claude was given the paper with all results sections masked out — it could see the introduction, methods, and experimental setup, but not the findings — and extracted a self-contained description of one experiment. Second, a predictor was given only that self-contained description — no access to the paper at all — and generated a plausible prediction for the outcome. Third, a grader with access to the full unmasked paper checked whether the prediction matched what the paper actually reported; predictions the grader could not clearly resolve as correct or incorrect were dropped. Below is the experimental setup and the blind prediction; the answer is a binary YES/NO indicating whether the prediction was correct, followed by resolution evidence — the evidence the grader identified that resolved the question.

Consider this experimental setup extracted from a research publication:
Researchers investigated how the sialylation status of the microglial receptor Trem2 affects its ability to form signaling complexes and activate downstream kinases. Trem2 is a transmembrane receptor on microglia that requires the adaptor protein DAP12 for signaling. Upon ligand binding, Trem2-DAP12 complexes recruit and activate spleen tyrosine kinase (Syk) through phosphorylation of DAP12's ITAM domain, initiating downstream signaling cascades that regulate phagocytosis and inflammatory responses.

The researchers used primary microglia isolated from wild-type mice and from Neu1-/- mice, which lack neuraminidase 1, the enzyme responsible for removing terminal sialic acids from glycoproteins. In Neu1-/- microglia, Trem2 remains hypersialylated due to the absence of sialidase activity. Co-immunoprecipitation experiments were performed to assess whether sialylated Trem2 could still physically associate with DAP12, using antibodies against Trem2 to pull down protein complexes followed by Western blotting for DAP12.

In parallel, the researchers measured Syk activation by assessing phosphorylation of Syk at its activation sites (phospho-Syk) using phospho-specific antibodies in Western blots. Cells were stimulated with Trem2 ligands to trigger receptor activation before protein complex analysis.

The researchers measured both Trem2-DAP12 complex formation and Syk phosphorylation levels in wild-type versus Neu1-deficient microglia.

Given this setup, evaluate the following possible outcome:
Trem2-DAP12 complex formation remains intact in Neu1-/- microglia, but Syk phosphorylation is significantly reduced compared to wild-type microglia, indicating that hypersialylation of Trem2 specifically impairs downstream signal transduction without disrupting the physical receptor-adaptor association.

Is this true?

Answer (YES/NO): YES